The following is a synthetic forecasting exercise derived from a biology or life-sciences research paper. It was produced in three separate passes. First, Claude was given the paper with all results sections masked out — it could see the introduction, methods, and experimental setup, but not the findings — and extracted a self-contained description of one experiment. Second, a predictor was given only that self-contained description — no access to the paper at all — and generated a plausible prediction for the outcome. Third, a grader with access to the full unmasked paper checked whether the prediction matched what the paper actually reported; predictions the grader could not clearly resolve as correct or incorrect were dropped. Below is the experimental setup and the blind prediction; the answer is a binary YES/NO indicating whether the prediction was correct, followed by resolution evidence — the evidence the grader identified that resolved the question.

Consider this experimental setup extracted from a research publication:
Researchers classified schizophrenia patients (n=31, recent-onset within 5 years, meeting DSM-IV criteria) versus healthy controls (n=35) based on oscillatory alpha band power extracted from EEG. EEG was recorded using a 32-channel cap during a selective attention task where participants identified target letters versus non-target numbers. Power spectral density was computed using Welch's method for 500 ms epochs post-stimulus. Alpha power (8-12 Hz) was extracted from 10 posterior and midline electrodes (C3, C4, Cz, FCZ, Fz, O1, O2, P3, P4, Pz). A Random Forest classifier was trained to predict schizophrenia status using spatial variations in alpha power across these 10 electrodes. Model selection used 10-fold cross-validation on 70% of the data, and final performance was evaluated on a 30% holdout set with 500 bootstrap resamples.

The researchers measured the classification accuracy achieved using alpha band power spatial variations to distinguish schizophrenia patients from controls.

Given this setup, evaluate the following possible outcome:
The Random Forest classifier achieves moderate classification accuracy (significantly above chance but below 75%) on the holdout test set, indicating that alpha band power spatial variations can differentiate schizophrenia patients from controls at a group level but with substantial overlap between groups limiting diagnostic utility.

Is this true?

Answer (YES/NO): NO